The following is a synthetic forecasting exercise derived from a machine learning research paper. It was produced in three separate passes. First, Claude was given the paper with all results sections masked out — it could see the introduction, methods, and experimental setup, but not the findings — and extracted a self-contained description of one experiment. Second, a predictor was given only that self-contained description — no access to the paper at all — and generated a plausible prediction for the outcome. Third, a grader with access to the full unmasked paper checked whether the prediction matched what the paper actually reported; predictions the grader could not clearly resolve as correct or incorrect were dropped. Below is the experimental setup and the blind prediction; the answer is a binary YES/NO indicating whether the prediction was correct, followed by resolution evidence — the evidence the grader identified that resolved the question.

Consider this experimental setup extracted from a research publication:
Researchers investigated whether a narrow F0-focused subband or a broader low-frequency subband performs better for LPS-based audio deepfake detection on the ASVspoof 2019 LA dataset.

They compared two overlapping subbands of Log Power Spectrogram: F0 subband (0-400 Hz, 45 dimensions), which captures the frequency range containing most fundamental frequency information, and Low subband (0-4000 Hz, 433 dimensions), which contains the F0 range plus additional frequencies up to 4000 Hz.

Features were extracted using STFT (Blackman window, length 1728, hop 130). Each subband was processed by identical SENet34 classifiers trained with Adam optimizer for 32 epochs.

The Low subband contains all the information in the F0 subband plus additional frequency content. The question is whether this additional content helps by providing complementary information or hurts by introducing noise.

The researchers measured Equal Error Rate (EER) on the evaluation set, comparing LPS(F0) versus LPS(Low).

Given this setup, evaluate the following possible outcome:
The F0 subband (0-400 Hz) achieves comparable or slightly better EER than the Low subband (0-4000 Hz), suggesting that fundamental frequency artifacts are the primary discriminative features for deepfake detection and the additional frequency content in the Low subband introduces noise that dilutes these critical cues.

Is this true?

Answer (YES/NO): YES